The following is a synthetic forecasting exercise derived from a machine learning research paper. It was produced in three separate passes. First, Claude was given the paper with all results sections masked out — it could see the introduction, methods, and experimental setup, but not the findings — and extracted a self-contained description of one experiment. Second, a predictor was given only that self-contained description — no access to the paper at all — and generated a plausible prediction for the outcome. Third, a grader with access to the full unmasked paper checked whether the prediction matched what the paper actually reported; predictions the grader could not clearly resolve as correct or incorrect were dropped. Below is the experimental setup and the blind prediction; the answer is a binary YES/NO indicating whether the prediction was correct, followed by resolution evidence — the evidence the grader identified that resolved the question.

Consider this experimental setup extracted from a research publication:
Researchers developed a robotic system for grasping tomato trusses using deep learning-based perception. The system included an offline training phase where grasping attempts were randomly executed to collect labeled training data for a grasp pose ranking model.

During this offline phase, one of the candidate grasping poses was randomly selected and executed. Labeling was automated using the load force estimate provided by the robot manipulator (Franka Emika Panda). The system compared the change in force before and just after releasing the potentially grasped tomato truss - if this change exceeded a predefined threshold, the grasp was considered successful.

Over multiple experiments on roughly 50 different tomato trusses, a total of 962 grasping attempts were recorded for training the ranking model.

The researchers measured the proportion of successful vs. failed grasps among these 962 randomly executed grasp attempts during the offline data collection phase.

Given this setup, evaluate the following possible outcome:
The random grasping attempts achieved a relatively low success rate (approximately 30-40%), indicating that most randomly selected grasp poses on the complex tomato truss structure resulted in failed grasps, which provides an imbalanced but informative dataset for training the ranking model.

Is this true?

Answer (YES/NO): NO